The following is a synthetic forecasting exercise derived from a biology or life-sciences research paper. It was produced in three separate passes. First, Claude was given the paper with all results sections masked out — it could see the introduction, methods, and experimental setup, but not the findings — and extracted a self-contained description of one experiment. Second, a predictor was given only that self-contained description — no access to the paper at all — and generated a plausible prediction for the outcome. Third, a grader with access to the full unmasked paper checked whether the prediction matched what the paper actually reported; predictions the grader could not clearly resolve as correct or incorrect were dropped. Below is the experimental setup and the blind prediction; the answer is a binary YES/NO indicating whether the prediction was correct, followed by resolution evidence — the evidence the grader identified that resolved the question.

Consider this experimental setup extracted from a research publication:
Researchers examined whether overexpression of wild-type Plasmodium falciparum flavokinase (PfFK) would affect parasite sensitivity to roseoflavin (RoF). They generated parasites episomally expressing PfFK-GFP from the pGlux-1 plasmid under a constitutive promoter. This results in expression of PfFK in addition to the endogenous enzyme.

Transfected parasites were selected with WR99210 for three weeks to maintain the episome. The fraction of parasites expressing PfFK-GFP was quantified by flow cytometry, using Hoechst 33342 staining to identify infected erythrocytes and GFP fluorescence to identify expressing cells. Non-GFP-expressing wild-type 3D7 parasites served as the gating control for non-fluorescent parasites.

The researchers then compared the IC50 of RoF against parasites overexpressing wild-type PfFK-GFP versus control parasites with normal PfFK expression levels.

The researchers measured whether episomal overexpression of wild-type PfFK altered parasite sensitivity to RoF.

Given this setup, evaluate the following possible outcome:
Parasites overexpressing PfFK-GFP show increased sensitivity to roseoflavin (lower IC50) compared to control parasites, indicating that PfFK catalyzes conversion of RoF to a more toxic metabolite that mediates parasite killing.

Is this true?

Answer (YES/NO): NO